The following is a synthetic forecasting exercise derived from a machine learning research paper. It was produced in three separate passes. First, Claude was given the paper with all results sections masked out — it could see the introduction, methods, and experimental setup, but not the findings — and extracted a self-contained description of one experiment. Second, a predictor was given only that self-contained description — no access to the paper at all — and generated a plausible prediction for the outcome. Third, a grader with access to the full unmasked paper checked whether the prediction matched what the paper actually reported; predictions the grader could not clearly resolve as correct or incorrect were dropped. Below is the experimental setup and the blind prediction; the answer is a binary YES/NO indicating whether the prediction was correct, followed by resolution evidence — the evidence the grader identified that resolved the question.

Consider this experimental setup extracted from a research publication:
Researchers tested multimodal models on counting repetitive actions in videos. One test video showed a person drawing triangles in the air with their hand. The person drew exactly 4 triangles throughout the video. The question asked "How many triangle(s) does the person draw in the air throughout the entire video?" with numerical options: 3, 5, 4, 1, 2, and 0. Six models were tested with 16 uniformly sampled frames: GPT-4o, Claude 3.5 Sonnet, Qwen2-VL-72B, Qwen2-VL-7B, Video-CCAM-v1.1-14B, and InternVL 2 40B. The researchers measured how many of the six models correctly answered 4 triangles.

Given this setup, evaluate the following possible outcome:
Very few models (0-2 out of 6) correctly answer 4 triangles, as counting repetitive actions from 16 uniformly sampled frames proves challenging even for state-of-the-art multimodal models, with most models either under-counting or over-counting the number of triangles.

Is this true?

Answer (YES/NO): YES